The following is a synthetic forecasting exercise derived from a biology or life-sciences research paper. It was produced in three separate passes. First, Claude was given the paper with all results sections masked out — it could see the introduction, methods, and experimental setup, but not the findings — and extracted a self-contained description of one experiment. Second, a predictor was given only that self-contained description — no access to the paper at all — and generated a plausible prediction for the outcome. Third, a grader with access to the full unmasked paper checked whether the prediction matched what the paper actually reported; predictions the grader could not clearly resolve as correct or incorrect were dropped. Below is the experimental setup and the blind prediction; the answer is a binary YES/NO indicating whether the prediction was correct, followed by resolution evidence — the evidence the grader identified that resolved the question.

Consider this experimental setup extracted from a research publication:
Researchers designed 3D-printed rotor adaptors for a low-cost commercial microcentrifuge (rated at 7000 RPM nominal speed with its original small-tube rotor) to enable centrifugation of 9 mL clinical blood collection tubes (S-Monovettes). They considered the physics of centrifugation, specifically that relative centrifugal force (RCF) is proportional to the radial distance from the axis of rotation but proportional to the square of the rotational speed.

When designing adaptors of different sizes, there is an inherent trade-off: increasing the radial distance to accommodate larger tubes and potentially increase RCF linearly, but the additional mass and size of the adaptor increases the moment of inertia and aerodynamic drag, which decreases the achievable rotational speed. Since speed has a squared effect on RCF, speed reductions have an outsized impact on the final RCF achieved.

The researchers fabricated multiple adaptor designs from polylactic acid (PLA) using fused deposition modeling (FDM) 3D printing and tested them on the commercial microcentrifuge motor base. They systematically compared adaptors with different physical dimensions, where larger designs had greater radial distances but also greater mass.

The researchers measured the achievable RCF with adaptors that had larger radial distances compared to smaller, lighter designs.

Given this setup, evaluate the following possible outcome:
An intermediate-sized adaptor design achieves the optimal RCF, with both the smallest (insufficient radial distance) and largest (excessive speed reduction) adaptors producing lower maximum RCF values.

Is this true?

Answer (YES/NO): NO